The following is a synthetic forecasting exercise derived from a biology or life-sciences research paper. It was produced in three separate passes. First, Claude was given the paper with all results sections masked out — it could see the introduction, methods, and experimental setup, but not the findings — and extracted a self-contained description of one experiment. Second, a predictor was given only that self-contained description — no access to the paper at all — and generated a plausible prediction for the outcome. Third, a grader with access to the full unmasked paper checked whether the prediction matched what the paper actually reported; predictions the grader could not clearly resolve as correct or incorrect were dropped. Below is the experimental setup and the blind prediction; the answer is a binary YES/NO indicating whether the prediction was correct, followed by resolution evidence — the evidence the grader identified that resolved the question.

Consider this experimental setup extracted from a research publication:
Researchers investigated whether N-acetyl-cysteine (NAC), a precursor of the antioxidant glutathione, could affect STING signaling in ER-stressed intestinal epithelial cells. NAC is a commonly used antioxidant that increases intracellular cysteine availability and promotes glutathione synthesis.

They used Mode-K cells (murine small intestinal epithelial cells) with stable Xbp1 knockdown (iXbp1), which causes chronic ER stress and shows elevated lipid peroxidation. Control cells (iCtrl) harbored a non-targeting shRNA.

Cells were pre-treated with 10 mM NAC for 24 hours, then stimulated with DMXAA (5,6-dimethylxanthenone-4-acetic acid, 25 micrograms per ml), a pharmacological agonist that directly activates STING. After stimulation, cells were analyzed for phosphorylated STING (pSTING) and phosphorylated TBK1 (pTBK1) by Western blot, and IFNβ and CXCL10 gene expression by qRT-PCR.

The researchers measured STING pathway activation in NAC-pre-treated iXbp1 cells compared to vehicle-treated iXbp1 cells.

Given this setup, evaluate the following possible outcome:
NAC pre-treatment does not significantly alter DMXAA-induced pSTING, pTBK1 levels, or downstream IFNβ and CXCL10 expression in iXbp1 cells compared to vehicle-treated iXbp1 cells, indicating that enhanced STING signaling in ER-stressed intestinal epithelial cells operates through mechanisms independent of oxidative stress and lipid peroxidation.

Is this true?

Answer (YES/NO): NO